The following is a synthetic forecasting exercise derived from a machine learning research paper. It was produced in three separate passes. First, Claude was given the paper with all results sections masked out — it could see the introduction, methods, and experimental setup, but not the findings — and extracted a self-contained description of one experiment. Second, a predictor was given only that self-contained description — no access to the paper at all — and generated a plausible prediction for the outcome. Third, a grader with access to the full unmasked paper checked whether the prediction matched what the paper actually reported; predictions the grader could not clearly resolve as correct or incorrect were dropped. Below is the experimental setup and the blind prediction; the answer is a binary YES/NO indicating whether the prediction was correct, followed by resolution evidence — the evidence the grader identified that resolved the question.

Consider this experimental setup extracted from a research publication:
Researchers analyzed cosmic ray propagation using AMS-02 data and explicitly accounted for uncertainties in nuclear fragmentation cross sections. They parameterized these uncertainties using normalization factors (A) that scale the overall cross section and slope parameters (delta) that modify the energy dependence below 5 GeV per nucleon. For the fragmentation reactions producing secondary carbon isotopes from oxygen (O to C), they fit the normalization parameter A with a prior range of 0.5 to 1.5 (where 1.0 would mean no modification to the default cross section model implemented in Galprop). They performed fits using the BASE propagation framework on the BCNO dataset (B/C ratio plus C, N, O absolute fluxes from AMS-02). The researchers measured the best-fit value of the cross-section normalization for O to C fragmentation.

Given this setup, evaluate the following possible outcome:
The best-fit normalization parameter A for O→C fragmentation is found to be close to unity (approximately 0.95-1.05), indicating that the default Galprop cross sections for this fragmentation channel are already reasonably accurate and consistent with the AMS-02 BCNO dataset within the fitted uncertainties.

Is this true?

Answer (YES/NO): NO